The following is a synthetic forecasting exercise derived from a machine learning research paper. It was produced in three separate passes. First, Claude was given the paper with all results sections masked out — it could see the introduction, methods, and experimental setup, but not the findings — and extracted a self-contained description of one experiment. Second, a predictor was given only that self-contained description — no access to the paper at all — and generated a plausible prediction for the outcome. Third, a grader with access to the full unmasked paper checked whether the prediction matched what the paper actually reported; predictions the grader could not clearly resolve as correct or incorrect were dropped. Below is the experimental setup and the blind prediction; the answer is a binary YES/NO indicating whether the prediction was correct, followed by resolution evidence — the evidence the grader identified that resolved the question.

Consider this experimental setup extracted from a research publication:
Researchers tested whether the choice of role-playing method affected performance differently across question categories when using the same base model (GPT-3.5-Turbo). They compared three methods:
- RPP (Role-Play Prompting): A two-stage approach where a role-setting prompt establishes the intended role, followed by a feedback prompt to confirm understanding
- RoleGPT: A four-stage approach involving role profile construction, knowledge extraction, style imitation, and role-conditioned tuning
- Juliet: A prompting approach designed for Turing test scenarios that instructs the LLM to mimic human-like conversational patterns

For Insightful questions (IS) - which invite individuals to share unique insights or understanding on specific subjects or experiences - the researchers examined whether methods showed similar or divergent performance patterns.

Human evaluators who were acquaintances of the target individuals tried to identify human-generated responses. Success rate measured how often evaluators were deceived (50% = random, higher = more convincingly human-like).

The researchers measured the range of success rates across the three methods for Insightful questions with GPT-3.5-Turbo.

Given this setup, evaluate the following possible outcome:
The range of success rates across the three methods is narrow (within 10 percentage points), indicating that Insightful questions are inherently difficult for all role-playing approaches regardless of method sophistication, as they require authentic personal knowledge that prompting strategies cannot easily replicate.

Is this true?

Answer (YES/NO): NO